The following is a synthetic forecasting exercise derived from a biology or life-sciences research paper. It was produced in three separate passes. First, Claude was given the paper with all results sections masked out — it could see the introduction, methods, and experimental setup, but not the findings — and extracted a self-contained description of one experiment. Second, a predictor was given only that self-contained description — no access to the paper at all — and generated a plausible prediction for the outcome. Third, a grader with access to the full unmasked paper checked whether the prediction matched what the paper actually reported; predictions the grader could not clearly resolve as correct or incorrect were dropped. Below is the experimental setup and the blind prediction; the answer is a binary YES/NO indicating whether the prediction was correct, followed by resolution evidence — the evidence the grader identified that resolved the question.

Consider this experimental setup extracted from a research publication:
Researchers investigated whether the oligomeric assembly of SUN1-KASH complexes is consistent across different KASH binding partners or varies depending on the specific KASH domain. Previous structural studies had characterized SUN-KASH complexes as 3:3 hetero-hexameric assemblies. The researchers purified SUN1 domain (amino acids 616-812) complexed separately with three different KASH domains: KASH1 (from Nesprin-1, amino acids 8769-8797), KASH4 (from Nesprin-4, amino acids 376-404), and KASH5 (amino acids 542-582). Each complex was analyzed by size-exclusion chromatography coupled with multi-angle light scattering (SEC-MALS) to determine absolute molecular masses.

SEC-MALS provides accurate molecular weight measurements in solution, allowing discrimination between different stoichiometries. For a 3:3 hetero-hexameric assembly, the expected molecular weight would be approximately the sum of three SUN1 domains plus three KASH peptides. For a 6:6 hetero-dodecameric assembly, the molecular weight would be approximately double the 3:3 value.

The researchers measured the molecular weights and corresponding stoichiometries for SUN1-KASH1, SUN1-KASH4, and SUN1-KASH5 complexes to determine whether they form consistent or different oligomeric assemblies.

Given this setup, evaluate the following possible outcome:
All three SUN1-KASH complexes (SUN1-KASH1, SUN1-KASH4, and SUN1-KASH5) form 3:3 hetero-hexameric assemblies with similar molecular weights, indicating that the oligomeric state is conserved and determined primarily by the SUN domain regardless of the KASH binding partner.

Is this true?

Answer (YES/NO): NO